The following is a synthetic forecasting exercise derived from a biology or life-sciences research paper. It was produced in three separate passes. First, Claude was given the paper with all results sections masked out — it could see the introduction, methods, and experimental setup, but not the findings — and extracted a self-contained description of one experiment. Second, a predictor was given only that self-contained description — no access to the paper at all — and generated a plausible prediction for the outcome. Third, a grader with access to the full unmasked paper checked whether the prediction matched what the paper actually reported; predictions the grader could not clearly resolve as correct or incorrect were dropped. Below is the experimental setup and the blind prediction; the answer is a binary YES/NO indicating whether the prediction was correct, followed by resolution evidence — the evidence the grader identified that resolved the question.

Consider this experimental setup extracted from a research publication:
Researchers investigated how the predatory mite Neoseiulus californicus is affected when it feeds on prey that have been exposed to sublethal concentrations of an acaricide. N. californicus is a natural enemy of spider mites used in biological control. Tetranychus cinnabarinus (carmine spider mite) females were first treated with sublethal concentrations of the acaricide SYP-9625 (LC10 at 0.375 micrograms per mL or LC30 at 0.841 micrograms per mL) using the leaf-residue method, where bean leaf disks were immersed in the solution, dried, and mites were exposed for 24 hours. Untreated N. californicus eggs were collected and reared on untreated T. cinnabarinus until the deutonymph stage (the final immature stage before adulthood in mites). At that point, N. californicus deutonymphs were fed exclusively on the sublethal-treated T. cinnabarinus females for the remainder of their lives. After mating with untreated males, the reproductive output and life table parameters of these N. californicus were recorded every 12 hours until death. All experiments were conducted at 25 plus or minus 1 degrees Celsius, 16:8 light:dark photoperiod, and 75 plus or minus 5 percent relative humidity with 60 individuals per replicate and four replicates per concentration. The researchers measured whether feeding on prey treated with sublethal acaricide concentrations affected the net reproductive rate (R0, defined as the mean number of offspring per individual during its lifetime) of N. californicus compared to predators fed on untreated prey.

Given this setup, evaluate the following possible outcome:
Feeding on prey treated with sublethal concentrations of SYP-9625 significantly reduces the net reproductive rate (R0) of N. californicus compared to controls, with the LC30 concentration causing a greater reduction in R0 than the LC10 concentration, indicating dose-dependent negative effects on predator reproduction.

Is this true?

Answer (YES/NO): NO